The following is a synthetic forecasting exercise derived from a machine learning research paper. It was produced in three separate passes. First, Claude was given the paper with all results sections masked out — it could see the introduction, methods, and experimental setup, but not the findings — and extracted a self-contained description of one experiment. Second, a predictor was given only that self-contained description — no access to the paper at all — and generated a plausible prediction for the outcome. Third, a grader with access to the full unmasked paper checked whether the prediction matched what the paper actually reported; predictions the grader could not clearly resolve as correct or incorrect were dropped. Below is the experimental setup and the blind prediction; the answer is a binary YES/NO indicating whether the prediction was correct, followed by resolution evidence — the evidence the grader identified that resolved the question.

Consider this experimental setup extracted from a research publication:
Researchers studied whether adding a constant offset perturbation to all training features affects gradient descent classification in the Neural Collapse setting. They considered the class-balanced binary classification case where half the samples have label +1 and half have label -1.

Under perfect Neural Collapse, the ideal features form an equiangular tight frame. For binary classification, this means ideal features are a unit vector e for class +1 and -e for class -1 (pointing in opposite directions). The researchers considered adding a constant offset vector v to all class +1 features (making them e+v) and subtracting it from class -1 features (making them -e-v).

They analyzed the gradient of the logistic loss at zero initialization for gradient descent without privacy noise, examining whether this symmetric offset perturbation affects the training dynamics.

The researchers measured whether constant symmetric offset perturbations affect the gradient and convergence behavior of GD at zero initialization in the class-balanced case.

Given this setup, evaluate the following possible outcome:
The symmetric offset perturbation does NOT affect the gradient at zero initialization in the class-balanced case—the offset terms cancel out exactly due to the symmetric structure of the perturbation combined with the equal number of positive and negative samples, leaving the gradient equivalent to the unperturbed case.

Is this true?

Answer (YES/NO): YES